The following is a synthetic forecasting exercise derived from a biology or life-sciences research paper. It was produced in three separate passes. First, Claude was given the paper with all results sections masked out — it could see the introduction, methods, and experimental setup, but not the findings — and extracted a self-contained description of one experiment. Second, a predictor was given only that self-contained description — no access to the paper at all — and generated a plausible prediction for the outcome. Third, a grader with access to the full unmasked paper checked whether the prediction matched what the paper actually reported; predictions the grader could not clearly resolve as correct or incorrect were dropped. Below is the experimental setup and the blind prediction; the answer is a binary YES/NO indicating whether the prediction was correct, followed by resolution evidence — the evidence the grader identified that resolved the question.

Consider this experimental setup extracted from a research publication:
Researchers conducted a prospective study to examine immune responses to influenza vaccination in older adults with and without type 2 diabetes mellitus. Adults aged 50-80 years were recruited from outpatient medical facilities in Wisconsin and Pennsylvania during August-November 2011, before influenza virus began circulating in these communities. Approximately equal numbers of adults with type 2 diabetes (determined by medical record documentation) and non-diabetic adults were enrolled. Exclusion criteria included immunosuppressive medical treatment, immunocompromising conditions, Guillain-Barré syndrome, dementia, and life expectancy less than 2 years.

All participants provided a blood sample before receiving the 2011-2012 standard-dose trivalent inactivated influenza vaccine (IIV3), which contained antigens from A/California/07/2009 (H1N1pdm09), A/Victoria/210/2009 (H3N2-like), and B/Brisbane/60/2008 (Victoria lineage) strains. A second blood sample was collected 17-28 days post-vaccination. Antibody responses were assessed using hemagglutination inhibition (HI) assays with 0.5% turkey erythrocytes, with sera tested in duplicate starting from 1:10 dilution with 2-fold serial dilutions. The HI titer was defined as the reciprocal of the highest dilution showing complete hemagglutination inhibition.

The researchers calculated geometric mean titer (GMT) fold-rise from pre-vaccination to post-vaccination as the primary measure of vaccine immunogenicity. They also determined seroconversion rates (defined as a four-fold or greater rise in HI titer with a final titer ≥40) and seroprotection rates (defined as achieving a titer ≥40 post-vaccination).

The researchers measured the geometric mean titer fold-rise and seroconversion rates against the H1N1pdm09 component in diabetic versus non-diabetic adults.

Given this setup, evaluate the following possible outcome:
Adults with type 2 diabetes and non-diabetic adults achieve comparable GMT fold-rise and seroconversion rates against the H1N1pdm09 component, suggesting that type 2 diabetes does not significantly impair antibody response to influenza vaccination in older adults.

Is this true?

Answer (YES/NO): YES